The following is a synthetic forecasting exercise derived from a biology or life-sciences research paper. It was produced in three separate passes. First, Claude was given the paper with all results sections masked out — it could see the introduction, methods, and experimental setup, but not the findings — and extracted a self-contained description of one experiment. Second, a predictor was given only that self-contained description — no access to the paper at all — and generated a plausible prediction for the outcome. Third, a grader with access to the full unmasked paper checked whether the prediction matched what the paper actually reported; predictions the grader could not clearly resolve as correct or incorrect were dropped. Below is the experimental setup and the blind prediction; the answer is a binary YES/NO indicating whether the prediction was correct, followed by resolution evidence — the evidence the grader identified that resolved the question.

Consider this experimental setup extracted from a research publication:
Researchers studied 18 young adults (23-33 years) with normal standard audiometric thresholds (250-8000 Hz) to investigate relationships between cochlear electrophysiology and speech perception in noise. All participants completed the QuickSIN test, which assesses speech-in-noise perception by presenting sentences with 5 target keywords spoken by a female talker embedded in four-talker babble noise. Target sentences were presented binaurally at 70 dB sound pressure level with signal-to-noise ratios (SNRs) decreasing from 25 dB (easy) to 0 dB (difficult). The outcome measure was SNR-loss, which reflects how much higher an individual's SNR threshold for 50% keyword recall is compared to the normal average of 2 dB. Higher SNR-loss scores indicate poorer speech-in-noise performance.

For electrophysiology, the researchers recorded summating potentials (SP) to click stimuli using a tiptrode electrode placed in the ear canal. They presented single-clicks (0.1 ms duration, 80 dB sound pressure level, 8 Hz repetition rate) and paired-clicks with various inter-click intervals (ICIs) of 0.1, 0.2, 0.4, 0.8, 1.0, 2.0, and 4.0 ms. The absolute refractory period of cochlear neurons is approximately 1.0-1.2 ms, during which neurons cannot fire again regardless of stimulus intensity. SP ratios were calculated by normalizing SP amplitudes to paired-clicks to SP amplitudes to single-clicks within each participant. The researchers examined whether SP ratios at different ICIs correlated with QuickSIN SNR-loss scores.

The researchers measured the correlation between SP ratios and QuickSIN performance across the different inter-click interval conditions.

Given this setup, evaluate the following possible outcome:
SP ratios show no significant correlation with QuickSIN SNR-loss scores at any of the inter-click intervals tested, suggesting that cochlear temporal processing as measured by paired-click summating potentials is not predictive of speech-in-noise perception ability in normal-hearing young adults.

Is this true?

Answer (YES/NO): NO